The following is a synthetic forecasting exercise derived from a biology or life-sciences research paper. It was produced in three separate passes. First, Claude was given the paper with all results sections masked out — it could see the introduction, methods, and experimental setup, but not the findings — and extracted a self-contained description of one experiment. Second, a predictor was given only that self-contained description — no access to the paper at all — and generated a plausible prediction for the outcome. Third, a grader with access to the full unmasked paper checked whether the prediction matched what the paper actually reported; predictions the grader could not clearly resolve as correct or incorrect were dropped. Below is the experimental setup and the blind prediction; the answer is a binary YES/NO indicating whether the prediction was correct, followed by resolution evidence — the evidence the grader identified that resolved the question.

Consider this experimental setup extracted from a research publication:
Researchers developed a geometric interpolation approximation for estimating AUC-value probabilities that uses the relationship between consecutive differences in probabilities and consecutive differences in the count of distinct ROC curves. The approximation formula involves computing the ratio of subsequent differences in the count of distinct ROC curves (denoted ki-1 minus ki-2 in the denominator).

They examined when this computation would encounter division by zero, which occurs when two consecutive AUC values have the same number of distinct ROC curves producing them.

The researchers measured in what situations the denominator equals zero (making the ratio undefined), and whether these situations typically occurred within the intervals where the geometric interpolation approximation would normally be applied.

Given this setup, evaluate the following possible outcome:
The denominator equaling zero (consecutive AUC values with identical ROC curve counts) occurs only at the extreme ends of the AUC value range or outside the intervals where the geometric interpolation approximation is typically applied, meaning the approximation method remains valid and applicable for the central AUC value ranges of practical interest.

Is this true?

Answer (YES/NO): YES